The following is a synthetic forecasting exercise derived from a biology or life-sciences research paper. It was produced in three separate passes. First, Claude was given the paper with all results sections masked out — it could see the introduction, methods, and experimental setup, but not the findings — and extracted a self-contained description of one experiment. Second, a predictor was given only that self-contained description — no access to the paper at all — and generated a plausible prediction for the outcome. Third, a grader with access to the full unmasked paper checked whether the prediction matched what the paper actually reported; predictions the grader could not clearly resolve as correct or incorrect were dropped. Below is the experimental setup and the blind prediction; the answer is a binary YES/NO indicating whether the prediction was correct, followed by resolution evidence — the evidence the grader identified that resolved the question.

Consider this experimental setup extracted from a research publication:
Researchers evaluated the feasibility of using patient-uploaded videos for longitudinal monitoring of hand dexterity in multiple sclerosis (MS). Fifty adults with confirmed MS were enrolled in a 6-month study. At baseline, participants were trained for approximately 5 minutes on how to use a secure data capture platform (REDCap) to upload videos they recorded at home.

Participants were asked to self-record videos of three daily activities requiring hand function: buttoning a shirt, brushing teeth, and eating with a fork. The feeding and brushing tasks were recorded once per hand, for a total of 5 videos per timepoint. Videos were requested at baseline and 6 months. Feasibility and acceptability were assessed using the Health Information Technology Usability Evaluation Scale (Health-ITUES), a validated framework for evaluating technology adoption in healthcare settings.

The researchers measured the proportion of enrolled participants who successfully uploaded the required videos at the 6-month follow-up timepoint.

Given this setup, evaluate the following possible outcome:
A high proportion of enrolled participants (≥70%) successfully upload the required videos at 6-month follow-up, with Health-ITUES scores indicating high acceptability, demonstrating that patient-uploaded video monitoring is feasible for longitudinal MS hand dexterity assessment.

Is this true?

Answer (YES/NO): YES